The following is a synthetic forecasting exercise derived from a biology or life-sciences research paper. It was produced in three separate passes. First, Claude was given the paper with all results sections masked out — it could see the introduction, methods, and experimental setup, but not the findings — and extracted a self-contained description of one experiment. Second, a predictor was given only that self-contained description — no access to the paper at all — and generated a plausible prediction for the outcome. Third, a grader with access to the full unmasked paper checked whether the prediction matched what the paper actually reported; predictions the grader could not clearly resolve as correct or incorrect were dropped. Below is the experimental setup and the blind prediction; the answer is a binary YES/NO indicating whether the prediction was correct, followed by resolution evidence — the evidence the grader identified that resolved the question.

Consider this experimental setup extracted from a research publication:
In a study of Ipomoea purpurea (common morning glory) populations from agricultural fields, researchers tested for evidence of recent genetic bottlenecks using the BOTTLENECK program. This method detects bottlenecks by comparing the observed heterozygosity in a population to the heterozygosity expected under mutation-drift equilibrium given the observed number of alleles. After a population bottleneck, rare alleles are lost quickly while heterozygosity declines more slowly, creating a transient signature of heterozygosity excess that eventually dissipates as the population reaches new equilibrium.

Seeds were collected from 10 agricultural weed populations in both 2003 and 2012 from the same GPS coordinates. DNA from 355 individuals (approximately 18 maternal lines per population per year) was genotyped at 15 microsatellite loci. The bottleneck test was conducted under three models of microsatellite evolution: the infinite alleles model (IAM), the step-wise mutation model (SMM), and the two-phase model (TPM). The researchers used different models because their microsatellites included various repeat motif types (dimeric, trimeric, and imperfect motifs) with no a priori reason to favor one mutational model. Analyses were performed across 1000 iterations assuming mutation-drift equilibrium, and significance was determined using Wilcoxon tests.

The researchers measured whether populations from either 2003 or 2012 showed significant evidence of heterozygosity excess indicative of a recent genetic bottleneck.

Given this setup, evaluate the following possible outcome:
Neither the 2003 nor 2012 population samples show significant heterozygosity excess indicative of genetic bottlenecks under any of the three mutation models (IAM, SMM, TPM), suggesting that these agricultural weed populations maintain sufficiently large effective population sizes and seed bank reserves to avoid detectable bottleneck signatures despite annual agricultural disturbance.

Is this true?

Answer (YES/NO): NO